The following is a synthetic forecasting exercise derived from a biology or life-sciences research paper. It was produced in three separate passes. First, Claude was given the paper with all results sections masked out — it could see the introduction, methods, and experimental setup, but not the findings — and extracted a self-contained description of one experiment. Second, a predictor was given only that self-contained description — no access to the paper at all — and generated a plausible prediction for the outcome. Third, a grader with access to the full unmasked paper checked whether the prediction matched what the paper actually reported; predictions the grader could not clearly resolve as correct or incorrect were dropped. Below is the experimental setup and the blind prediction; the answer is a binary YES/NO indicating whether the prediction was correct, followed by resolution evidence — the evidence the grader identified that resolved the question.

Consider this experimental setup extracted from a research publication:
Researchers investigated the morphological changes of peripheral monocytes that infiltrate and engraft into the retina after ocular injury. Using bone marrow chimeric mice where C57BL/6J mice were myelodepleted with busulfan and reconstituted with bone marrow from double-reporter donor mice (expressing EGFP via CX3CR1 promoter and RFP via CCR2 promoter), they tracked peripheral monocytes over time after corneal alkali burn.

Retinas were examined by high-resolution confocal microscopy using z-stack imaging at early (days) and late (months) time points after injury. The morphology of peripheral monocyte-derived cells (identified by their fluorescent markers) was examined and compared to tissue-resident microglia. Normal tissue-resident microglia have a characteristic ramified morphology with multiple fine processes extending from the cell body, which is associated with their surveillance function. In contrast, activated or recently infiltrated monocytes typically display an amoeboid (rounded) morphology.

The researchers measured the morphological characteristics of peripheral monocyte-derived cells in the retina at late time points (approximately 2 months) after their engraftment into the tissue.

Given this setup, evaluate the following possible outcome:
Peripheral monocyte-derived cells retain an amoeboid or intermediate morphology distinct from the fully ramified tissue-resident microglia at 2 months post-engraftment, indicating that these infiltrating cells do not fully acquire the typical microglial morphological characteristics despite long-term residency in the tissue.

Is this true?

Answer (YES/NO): NO